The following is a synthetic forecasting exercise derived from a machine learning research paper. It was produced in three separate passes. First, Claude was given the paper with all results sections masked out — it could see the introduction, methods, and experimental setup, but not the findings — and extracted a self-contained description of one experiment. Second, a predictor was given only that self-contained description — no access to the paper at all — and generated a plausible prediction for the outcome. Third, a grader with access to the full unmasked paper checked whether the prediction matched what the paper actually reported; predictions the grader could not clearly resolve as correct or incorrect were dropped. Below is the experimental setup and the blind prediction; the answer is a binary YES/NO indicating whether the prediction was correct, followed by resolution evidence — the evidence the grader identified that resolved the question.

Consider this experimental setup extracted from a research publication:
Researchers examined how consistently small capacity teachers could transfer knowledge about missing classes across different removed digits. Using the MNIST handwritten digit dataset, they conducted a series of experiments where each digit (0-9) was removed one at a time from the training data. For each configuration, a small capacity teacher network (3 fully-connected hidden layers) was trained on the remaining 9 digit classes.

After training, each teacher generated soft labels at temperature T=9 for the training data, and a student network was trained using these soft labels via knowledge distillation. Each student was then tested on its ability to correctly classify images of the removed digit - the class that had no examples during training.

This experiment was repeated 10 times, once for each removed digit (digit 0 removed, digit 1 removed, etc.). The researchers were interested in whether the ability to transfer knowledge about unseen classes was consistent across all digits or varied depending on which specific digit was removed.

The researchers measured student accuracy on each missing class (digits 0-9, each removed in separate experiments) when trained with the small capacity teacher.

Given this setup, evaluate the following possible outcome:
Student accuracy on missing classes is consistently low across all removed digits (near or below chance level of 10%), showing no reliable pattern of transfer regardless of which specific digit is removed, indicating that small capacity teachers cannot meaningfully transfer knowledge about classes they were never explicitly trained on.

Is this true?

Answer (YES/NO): NO